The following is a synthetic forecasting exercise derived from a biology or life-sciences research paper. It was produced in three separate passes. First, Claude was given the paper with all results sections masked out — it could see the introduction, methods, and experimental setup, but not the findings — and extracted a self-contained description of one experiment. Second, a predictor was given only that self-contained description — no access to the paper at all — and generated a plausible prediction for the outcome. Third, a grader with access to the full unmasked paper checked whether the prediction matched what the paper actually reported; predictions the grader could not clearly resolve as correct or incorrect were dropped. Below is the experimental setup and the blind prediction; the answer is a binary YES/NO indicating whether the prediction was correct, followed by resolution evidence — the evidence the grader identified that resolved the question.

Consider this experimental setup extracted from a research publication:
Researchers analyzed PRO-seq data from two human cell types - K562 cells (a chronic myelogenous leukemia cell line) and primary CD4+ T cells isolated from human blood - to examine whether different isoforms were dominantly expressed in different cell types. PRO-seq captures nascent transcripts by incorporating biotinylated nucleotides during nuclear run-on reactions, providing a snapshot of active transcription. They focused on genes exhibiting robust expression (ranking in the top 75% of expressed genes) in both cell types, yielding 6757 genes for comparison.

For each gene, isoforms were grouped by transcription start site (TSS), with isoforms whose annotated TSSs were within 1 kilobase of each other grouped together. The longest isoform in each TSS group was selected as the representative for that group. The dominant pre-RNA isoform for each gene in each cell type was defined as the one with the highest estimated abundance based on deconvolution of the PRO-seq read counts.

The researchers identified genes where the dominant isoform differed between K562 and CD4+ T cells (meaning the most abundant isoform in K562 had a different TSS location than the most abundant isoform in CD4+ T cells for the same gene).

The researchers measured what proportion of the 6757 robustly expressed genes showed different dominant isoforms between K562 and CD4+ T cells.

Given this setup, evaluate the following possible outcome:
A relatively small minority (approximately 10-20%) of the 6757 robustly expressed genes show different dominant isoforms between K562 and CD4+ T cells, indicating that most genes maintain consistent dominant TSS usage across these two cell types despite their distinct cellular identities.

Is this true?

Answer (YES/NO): NO